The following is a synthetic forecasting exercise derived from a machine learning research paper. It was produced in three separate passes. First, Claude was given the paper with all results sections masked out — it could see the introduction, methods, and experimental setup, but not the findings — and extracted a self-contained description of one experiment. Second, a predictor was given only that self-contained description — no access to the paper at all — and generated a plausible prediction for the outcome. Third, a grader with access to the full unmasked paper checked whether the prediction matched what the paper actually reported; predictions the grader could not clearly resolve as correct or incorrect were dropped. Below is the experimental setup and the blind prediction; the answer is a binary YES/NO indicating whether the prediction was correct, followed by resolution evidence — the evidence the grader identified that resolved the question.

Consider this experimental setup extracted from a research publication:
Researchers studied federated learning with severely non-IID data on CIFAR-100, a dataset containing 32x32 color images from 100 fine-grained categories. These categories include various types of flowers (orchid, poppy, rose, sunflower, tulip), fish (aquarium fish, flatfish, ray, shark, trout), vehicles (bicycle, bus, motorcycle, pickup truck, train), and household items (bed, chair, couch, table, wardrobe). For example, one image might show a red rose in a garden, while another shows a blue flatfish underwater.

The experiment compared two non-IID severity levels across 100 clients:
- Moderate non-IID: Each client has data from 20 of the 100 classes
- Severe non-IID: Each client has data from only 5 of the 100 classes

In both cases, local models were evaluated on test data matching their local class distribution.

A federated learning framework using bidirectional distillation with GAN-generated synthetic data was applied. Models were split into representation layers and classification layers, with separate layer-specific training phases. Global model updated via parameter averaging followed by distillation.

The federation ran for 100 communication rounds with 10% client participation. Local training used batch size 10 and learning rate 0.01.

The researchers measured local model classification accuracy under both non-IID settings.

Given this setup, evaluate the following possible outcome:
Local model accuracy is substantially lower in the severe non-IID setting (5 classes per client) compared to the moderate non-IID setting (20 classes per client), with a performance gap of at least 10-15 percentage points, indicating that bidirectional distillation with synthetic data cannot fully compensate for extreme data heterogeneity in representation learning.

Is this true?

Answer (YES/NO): NO